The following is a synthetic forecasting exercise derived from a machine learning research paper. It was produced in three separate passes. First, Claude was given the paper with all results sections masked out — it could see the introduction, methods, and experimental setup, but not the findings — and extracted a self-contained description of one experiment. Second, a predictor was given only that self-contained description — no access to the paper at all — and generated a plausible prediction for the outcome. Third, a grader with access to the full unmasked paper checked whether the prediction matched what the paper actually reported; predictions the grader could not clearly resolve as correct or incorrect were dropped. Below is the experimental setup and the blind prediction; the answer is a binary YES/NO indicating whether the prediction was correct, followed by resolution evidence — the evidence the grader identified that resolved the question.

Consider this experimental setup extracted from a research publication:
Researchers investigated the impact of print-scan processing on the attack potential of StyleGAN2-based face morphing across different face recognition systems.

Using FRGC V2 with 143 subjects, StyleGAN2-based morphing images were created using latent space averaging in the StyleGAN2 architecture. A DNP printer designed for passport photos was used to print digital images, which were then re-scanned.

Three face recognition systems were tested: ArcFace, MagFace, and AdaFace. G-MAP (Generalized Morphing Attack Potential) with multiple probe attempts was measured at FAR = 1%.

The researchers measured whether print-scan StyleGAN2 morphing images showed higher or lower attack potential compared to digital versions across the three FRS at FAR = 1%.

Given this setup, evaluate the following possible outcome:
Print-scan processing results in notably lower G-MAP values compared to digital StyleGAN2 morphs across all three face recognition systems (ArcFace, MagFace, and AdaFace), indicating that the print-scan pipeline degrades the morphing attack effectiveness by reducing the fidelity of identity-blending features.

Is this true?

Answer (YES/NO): NO